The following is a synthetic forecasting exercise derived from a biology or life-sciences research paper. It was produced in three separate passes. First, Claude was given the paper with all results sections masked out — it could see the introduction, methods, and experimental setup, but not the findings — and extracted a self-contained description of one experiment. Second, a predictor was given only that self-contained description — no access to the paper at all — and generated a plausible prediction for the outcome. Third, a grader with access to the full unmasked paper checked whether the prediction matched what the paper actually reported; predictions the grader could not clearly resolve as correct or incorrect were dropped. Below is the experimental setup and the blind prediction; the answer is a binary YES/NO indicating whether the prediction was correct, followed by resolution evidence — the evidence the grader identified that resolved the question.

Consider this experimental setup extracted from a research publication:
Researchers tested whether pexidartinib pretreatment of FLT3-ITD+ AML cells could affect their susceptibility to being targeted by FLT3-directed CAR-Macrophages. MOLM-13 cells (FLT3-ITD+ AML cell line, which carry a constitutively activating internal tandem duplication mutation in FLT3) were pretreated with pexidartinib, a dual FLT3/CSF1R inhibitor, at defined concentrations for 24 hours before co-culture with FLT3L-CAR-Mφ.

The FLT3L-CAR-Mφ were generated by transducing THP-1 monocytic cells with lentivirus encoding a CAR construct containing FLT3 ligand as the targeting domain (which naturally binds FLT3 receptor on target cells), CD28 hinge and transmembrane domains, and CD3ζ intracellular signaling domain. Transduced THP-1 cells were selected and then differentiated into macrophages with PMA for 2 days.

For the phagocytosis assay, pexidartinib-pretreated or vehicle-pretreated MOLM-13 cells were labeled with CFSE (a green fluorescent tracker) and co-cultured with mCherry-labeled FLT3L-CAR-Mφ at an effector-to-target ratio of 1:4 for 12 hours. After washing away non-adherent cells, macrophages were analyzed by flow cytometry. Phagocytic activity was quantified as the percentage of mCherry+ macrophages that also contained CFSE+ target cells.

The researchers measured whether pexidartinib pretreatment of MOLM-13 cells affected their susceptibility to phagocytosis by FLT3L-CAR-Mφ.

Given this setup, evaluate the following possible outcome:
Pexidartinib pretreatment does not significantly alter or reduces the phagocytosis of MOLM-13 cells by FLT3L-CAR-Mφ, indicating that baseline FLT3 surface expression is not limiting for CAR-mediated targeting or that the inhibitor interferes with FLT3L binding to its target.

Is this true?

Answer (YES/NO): NO